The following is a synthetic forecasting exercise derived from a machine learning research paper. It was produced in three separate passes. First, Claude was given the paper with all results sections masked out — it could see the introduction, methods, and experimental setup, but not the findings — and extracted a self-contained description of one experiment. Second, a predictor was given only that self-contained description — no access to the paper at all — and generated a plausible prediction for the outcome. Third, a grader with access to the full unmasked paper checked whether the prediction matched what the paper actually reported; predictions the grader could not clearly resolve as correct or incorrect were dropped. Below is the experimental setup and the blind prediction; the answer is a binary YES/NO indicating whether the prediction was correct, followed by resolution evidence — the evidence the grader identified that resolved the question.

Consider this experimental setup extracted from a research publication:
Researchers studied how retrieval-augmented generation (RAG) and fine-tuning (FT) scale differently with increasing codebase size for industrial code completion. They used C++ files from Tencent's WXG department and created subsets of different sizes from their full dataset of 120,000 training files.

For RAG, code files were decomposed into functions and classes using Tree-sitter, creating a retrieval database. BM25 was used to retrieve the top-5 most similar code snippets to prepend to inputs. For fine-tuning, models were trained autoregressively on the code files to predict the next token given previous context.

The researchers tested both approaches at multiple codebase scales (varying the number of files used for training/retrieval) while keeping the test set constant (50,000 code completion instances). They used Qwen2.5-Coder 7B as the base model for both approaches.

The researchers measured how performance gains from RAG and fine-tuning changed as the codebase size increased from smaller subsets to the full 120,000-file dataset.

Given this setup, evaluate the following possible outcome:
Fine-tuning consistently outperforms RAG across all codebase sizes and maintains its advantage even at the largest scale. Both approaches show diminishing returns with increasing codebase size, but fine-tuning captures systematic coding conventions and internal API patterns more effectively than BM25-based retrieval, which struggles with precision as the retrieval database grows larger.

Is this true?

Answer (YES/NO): NO